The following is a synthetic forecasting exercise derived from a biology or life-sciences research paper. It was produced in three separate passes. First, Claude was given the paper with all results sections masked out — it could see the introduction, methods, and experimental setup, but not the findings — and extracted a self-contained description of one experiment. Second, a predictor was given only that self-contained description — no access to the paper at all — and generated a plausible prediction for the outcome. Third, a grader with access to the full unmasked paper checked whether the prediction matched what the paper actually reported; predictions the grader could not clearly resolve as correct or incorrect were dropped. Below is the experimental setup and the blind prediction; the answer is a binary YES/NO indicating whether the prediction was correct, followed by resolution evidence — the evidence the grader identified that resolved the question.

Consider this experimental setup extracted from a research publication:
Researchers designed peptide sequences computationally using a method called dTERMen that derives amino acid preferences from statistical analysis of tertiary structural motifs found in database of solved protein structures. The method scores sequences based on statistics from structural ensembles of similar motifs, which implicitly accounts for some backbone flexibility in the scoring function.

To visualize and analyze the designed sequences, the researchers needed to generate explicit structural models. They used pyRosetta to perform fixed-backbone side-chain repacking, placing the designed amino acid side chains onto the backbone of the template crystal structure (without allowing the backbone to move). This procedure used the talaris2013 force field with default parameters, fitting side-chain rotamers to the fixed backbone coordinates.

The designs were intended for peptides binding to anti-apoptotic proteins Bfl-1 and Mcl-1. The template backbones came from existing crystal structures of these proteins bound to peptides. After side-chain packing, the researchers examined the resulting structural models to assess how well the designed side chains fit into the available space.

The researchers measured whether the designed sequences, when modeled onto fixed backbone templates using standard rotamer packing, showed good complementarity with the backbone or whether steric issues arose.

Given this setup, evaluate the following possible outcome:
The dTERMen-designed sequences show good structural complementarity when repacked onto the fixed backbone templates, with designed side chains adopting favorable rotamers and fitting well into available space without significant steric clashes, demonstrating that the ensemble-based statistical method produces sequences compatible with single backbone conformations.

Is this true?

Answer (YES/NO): NO